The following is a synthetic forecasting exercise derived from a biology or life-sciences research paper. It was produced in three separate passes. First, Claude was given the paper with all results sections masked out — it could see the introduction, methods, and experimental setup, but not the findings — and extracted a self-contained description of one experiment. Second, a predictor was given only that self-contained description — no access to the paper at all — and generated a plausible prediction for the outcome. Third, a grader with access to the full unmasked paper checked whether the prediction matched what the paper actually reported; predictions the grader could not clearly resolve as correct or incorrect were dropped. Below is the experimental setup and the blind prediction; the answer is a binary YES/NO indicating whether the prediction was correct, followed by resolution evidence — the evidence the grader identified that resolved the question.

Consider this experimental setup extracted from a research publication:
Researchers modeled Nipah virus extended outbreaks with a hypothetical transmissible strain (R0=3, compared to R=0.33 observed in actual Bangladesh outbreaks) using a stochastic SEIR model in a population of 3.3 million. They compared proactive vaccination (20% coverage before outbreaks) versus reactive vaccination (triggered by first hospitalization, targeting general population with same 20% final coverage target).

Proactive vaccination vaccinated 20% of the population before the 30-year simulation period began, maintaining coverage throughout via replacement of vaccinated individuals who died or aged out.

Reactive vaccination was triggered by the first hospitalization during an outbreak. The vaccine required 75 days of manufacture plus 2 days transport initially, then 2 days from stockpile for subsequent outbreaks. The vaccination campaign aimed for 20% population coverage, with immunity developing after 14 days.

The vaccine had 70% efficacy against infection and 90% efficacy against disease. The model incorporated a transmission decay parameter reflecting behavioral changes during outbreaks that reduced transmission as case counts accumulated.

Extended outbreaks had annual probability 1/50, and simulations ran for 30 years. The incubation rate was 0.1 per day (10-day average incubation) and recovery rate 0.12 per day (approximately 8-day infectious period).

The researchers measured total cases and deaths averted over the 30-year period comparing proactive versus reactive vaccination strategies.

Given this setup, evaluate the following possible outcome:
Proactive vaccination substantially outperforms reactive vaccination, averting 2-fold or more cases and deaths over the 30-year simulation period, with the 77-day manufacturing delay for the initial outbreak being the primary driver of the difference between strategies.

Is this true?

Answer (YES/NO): NO